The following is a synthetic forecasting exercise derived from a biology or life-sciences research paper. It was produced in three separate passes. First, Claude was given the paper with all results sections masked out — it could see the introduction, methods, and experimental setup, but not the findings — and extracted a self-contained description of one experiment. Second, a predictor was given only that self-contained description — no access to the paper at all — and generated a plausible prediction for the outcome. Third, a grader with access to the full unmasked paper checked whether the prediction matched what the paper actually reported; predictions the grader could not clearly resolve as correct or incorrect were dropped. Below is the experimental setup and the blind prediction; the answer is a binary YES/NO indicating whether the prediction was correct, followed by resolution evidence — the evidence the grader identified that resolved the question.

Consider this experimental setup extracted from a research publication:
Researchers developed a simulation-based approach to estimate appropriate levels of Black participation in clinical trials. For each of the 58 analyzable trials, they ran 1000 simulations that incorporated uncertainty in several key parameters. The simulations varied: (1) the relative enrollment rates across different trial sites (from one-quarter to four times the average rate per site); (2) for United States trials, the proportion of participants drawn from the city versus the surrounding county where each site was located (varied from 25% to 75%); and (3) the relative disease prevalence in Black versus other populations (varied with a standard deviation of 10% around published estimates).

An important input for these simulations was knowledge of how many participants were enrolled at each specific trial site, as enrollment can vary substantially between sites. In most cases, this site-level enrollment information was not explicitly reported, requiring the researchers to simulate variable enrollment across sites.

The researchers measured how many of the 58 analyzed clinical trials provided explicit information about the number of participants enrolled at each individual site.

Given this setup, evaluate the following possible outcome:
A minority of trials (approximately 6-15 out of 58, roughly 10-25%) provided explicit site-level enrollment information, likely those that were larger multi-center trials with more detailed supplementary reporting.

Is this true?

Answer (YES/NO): NO